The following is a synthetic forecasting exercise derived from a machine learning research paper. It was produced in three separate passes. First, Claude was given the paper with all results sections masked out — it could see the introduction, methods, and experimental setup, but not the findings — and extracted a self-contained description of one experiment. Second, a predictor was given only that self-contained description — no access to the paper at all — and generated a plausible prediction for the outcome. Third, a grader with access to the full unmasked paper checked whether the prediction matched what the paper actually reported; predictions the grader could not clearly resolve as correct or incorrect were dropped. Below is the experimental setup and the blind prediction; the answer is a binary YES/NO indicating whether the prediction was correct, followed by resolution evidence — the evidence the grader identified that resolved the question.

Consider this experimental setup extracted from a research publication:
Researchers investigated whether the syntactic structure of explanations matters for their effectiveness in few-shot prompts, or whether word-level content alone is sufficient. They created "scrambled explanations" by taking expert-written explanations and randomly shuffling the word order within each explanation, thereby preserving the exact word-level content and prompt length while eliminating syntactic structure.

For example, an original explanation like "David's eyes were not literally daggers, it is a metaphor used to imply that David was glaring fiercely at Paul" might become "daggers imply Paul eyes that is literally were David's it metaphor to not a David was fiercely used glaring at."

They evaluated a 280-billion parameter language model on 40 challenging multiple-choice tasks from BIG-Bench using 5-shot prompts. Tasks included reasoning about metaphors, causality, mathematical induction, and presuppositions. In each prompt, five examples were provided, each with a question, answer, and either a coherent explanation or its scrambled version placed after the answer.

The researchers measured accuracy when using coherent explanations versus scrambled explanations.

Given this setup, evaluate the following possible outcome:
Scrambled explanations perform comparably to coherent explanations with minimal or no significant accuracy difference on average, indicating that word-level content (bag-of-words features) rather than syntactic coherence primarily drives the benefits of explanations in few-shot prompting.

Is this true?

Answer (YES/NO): NO